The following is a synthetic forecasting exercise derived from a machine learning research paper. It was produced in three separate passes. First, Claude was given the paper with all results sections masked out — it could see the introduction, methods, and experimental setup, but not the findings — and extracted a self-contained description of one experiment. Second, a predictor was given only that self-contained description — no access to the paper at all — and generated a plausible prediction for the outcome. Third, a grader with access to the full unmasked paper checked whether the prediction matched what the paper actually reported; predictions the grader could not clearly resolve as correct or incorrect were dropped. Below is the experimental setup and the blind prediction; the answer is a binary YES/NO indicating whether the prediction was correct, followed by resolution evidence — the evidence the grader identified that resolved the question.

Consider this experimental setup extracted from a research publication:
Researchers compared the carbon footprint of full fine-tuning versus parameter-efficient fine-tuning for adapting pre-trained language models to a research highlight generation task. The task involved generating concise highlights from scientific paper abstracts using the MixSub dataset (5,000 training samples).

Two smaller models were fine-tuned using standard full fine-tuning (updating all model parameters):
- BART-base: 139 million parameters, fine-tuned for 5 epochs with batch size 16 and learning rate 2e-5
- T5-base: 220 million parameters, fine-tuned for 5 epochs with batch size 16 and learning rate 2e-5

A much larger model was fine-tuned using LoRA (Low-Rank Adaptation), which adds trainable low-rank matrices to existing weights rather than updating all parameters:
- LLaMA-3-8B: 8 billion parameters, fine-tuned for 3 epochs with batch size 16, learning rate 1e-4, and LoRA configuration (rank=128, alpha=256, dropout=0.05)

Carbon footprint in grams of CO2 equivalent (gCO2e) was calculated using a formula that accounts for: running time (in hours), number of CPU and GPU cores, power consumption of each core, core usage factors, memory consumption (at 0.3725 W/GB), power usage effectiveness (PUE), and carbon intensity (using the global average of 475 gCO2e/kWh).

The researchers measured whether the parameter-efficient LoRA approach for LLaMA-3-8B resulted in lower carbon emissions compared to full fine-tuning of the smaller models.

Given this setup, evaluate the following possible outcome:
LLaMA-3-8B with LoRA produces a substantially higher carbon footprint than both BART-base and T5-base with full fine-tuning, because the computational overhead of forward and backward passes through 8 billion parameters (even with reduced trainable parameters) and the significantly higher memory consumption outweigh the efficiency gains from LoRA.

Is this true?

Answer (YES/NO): YES